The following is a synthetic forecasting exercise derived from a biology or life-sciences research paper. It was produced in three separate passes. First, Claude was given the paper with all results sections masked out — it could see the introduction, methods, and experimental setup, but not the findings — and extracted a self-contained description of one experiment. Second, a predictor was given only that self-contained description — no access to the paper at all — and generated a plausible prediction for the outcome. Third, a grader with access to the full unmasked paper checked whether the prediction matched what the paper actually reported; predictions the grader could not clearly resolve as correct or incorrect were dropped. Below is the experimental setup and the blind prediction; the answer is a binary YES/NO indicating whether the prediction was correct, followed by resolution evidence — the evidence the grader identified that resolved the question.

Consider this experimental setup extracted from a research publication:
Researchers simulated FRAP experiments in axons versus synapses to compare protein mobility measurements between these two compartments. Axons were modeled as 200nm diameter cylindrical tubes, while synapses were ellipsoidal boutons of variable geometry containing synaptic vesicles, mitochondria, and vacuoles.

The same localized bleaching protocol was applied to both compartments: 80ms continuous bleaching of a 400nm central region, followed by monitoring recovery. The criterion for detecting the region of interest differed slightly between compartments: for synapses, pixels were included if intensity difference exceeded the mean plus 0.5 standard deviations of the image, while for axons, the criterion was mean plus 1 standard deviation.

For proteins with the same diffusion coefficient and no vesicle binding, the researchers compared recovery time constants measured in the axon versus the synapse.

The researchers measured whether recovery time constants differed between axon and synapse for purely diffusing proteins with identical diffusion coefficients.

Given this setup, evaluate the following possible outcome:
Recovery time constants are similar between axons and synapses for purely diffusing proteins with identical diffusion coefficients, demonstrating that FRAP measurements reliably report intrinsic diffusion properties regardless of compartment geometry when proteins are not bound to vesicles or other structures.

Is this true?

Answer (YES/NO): NO